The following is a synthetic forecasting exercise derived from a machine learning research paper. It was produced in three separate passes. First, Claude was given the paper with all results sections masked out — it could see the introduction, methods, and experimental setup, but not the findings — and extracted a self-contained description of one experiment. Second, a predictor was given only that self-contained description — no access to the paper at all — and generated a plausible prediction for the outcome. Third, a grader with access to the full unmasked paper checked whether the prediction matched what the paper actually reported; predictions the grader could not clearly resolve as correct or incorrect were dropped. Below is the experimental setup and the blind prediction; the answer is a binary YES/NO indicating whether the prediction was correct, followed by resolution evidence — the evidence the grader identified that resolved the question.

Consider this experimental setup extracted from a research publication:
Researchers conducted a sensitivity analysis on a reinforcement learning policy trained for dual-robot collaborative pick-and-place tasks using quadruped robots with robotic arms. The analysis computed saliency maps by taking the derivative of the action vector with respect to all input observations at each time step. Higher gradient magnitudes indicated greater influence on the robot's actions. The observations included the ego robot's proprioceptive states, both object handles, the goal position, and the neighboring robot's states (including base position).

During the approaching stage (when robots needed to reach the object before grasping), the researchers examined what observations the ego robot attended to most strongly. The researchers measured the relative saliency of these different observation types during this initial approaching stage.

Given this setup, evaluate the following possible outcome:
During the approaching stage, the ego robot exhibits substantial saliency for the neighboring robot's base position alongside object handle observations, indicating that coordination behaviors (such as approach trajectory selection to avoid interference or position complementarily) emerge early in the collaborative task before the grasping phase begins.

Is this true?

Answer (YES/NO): YES